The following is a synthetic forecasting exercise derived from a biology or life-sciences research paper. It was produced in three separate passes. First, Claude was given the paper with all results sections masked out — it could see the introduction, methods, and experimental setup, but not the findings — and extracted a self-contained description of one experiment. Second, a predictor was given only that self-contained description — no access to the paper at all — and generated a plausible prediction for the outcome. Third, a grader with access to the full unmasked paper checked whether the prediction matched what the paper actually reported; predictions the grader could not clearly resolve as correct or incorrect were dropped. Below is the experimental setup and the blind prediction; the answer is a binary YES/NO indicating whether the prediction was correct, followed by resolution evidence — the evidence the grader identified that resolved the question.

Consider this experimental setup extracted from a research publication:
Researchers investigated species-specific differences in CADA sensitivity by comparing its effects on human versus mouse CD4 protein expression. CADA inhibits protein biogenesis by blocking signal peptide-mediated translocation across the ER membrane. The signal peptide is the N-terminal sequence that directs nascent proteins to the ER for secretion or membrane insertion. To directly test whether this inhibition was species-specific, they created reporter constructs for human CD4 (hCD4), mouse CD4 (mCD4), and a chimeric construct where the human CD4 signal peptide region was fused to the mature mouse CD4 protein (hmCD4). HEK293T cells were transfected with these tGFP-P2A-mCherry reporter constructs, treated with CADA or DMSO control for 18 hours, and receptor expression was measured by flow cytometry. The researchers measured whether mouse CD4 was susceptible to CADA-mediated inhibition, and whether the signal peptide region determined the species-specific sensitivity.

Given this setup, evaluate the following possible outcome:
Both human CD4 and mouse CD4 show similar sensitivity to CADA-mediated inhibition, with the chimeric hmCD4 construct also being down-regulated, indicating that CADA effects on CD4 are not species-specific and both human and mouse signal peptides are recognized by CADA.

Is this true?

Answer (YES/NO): NO